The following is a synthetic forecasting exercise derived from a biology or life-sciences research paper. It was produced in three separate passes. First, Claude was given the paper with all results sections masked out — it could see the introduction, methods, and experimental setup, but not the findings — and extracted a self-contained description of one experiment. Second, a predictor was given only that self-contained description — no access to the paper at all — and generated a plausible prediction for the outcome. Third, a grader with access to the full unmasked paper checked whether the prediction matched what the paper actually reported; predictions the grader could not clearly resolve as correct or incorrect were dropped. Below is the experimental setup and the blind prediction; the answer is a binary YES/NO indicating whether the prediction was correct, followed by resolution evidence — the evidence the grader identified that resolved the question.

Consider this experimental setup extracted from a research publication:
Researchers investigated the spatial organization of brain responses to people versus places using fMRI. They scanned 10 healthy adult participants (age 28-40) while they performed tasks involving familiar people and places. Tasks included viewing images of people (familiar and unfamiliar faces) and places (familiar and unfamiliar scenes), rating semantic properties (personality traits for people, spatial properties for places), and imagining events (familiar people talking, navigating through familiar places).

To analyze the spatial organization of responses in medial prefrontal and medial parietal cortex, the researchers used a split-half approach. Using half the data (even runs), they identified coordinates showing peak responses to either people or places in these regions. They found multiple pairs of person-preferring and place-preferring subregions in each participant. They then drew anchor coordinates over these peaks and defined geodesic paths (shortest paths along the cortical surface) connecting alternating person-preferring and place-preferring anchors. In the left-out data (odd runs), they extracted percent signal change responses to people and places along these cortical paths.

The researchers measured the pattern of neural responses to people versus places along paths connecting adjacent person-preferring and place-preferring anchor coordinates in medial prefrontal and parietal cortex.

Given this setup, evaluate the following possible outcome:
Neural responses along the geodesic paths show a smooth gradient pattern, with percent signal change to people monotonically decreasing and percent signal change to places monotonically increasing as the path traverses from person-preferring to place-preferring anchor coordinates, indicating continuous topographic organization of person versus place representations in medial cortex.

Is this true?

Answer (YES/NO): NO